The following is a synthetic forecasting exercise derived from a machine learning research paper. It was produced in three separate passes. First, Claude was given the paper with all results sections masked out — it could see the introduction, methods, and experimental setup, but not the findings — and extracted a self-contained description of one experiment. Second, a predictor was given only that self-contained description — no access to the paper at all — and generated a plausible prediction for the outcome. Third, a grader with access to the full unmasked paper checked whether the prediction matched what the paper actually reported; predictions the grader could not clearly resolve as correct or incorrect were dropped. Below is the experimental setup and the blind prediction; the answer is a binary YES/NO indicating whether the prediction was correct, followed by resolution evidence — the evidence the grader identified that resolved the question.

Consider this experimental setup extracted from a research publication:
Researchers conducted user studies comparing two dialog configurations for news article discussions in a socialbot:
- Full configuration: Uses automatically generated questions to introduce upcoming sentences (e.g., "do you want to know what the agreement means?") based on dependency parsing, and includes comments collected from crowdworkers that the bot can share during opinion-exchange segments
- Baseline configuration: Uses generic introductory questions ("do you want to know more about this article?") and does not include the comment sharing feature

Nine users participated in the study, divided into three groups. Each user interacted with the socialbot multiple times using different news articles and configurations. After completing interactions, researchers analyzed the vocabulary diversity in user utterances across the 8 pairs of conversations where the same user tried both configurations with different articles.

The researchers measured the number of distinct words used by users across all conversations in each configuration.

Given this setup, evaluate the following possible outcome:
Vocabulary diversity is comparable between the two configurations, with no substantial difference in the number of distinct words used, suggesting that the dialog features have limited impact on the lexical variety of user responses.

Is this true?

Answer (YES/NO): NO